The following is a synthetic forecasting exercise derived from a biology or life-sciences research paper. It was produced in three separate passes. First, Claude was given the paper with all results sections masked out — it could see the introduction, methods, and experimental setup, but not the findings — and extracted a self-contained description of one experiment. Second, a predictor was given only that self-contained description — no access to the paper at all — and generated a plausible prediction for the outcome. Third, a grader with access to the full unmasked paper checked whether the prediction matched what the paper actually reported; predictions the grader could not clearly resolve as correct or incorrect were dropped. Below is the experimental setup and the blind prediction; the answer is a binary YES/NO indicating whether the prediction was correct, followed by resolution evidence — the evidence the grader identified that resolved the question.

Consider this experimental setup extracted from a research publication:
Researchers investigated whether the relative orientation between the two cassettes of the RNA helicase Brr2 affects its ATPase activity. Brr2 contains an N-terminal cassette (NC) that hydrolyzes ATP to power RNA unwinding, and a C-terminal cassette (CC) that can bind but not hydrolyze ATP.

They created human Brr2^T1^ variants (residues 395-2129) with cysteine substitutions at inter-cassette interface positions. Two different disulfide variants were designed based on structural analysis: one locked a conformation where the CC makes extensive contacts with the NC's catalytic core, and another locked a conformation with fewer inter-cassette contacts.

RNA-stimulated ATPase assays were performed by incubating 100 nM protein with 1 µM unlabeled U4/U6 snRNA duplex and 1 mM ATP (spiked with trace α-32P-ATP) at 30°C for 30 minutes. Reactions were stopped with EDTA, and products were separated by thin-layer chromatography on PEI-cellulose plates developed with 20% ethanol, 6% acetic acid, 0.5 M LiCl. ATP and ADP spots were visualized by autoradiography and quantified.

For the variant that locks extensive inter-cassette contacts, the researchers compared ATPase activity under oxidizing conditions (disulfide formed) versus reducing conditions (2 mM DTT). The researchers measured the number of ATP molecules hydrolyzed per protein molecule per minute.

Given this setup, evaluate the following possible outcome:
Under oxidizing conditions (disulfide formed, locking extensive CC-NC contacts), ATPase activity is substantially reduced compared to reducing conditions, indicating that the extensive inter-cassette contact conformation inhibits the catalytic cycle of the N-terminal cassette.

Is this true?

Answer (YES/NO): NO